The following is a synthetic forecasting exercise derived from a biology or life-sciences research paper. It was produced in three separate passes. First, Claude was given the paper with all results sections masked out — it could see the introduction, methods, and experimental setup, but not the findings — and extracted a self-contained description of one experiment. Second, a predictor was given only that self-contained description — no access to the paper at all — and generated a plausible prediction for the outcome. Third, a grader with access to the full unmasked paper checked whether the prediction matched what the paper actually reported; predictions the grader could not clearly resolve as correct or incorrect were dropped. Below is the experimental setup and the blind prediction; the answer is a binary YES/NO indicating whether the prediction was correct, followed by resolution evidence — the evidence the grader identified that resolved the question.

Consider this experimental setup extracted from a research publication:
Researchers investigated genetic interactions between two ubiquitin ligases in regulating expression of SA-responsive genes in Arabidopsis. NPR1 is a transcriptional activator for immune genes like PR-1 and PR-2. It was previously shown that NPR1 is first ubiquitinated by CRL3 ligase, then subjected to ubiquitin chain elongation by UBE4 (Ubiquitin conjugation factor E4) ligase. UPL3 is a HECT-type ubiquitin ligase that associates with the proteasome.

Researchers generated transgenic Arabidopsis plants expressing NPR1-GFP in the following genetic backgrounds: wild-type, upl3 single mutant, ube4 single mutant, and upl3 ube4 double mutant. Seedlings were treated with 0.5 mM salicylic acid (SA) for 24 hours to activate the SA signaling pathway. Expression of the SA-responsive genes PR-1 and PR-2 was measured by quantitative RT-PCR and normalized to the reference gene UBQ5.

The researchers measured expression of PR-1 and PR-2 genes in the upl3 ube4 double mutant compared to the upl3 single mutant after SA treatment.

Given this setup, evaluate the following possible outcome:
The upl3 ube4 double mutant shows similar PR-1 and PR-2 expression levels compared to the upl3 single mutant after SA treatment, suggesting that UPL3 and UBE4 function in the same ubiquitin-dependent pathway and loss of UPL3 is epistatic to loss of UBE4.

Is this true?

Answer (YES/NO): NO